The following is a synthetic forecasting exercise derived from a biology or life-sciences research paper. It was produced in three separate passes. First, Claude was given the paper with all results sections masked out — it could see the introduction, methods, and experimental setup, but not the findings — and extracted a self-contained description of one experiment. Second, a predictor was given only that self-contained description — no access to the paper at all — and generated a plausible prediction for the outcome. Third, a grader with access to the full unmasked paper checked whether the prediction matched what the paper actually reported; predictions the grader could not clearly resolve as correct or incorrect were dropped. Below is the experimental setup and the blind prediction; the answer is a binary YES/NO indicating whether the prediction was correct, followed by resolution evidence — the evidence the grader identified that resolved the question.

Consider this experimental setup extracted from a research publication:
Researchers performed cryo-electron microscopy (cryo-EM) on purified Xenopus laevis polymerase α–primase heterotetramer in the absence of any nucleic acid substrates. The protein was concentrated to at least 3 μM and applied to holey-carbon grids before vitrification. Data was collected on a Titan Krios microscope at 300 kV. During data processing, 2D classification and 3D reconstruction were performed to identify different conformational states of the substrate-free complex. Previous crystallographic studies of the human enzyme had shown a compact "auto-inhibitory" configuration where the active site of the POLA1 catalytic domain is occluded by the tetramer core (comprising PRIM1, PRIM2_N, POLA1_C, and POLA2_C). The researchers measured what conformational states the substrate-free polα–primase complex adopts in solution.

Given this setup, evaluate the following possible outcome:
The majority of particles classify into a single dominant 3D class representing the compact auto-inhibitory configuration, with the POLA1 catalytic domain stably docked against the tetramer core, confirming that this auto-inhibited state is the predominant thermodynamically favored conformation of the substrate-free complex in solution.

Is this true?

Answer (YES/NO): NO